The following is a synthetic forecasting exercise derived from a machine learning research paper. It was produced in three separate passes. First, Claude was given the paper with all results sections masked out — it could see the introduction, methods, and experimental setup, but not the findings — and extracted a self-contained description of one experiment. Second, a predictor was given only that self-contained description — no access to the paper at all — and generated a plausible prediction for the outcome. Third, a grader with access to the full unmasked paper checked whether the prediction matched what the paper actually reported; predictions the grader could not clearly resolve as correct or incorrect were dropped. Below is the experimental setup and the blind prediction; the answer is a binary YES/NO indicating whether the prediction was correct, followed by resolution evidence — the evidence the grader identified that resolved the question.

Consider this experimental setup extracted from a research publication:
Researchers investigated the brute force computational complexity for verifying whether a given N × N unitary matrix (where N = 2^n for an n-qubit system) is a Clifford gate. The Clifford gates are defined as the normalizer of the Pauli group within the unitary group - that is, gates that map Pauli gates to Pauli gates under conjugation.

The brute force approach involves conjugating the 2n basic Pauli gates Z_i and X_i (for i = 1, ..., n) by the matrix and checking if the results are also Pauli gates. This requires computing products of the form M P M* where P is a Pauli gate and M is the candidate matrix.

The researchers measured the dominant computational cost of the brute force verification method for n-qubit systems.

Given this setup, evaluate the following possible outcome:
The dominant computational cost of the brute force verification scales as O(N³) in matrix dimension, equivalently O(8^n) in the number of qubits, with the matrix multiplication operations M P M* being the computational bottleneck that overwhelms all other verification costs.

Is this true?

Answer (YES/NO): NO